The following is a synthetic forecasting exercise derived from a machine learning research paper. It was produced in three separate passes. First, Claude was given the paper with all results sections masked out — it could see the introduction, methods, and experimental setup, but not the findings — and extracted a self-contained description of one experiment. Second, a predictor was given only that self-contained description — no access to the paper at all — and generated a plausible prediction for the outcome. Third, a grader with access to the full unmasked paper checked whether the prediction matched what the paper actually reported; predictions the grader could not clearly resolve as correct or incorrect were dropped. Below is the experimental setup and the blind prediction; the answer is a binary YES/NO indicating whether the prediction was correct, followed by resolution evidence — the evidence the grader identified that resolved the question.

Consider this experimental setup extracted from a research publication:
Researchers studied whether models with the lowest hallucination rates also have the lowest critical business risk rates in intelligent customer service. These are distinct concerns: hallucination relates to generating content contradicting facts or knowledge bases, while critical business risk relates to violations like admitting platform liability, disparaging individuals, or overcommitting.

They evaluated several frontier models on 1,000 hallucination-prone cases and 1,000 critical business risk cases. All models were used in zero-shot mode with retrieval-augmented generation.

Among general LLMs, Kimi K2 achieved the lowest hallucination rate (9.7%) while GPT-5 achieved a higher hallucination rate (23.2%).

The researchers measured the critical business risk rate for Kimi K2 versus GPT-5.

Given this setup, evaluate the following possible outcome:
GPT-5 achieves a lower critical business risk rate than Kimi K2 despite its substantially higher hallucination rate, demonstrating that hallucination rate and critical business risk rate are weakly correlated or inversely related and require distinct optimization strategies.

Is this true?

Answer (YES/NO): YES